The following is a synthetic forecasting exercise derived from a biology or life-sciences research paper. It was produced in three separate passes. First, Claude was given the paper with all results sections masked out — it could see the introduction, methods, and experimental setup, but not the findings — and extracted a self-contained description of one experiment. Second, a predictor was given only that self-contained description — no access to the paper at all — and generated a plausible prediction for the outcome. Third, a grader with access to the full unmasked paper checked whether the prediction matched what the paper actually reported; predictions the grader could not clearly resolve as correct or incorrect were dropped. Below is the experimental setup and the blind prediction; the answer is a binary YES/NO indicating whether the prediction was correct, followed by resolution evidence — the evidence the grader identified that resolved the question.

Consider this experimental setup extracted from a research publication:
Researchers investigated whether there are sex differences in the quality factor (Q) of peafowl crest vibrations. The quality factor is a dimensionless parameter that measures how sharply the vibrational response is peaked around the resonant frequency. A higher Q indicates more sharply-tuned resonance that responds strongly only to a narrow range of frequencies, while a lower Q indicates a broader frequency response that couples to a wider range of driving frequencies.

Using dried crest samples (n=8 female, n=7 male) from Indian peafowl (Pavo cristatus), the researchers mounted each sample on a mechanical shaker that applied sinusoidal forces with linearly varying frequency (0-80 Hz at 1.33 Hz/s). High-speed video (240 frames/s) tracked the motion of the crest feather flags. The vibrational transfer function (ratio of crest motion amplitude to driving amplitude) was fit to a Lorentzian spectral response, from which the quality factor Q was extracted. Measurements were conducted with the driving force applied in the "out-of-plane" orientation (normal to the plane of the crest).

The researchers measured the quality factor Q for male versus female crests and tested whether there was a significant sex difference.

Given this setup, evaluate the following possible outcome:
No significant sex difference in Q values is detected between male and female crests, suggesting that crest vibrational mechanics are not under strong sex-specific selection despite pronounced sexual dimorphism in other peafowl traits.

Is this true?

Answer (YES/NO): NO